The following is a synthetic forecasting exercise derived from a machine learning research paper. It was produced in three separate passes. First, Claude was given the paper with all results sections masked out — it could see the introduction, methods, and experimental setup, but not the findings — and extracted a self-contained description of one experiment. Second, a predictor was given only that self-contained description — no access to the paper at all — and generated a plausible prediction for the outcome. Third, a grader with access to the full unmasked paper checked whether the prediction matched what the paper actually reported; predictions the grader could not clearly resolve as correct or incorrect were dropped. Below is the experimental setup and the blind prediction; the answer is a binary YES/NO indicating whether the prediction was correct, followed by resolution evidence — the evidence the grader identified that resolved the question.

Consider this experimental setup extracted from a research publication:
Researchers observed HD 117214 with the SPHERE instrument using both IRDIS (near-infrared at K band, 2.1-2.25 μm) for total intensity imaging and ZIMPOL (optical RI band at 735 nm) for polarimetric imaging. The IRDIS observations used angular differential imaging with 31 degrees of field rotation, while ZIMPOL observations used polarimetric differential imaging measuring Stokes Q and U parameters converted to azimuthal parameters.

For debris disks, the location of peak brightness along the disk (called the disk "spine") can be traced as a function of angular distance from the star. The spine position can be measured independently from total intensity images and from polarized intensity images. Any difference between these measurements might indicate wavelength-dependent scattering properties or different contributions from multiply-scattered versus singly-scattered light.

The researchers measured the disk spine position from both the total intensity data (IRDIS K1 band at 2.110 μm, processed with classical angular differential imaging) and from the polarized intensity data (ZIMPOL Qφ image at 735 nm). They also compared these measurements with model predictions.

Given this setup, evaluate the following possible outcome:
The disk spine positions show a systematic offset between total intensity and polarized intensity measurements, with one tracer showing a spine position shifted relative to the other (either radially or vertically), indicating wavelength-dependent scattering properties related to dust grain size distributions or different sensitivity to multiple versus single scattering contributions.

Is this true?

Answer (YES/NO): NO